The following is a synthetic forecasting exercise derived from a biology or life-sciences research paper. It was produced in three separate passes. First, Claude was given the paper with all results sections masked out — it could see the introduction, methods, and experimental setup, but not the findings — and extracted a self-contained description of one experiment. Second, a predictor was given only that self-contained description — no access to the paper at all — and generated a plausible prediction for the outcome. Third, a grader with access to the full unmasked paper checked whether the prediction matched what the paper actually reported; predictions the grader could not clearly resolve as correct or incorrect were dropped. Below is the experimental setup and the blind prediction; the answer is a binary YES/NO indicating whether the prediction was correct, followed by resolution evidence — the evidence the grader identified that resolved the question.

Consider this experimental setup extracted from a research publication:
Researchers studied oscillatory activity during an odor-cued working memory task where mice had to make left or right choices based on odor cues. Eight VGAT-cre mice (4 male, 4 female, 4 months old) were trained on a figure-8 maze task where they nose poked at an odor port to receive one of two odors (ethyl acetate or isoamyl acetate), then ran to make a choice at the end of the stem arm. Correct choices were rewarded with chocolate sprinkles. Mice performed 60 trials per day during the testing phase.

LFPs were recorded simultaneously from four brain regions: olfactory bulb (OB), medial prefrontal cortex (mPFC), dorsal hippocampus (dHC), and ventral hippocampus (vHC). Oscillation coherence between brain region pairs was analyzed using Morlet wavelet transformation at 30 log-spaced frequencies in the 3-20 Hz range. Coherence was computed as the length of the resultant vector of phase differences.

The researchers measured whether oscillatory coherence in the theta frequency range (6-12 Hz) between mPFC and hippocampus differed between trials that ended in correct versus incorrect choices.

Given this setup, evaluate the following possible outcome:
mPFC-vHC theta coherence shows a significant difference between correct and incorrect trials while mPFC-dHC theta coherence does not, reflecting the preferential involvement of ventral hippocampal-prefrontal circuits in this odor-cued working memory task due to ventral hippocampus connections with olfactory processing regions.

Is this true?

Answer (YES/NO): NO